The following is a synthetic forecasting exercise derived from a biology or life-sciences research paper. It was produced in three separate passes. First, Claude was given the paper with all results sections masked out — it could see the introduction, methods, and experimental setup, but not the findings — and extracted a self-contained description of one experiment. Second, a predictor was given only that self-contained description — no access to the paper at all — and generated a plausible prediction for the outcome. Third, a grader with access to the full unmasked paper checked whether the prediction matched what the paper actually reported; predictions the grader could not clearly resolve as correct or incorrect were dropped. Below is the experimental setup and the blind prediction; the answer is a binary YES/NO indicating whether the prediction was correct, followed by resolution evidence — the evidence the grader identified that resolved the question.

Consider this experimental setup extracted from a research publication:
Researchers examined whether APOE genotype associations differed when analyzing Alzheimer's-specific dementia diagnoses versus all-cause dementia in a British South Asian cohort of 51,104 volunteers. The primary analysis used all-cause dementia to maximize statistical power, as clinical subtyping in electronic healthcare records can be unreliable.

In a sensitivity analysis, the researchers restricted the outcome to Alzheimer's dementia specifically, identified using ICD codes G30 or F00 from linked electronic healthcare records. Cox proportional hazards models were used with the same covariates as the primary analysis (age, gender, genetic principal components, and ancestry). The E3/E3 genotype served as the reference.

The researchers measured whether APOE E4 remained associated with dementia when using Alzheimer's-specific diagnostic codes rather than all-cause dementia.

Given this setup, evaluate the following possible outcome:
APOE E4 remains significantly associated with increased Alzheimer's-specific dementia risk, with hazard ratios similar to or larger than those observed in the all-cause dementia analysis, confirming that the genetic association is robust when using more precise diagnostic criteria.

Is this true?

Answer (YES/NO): YES